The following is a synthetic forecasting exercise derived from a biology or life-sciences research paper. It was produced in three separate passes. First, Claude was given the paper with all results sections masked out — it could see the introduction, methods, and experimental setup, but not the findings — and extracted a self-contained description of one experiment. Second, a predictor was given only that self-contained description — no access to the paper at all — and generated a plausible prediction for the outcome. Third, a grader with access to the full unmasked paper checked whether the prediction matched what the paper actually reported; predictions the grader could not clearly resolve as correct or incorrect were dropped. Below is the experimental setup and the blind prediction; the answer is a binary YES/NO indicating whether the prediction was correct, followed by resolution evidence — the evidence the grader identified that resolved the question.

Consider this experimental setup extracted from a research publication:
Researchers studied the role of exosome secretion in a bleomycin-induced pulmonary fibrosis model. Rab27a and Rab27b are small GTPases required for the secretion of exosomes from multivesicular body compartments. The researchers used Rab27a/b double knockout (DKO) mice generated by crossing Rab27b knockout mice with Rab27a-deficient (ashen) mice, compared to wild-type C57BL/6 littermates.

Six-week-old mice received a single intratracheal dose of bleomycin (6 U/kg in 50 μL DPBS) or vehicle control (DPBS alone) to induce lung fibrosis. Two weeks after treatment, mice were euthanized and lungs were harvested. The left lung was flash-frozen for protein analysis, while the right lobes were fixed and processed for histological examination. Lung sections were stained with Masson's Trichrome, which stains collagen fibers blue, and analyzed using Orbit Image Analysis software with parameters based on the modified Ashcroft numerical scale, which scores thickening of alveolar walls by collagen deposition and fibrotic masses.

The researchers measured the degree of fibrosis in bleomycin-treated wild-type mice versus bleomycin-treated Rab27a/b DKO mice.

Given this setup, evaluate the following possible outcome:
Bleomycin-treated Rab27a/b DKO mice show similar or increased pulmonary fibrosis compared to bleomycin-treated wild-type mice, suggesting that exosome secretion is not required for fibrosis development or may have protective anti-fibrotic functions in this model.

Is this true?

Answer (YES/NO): NO